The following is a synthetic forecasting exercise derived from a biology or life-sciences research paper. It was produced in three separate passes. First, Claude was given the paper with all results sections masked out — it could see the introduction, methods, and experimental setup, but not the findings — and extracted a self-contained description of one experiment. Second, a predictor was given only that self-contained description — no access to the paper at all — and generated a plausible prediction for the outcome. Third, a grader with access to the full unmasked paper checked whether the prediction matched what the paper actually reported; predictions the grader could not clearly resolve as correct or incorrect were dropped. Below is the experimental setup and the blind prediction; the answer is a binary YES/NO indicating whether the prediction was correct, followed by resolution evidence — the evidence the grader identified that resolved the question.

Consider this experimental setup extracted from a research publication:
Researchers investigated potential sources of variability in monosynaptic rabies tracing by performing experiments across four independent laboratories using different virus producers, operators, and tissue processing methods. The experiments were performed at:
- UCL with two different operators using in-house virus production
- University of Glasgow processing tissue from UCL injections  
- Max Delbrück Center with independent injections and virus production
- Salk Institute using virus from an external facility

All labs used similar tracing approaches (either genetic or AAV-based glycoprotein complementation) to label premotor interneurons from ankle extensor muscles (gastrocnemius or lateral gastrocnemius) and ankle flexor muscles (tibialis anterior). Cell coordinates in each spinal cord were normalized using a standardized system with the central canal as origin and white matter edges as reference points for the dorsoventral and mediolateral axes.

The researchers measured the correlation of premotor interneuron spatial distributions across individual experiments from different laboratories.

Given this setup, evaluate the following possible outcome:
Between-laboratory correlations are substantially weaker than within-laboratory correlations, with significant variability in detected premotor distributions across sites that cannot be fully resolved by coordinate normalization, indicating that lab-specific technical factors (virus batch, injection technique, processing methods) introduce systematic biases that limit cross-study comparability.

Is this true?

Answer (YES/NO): NO